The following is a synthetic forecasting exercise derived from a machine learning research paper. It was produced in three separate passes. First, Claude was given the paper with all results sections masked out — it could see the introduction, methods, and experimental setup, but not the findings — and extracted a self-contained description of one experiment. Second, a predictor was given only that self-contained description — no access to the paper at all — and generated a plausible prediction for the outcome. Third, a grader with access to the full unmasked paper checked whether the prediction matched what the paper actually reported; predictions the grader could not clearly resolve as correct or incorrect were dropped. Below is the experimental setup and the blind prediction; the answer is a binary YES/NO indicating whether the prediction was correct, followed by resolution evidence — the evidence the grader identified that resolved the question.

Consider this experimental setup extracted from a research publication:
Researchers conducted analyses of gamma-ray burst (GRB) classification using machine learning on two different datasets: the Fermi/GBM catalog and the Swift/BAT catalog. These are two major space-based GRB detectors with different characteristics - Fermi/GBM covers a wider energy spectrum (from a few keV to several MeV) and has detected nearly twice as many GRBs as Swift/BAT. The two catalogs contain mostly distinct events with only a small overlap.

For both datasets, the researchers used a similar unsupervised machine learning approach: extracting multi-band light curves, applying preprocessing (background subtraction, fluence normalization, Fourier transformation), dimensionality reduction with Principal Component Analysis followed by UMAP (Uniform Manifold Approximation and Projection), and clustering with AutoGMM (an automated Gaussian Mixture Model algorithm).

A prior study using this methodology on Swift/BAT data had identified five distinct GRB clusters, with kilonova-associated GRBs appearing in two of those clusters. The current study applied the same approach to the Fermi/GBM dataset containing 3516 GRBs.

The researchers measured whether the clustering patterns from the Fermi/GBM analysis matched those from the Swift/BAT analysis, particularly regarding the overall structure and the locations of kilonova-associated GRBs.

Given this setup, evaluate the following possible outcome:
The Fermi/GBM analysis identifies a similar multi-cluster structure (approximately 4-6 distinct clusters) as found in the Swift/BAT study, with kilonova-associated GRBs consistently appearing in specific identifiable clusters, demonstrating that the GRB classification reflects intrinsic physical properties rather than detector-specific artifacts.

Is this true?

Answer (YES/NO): YES